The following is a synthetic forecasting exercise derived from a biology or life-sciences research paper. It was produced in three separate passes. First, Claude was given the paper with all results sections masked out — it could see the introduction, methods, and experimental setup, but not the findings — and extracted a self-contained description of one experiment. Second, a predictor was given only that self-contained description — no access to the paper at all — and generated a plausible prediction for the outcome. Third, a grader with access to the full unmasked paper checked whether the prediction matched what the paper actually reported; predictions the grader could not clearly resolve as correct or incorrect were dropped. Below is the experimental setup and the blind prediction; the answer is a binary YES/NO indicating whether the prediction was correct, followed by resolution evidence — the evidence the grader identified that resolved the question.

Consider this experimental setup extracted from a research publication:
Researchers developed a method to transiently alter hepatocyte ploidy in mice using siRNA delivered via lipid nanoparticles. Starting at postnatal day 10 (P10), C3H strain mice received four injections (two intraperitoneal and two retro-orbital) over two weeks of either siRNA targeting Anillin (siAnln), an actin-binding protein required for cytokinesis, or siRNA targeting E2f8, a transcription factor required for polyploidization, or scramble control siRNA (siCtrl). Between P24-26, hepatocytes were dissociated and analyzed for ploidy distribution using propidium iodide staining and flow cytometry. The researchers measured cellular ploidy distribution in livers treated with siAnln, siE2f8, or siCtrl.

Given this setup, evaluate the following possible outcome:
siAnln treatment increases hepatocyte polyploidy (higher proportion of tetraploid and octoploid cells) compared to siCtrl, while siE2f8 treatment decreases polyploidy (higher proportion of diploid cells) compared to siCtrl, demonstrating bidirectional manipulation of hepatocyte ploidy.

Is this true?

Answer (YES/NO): YES